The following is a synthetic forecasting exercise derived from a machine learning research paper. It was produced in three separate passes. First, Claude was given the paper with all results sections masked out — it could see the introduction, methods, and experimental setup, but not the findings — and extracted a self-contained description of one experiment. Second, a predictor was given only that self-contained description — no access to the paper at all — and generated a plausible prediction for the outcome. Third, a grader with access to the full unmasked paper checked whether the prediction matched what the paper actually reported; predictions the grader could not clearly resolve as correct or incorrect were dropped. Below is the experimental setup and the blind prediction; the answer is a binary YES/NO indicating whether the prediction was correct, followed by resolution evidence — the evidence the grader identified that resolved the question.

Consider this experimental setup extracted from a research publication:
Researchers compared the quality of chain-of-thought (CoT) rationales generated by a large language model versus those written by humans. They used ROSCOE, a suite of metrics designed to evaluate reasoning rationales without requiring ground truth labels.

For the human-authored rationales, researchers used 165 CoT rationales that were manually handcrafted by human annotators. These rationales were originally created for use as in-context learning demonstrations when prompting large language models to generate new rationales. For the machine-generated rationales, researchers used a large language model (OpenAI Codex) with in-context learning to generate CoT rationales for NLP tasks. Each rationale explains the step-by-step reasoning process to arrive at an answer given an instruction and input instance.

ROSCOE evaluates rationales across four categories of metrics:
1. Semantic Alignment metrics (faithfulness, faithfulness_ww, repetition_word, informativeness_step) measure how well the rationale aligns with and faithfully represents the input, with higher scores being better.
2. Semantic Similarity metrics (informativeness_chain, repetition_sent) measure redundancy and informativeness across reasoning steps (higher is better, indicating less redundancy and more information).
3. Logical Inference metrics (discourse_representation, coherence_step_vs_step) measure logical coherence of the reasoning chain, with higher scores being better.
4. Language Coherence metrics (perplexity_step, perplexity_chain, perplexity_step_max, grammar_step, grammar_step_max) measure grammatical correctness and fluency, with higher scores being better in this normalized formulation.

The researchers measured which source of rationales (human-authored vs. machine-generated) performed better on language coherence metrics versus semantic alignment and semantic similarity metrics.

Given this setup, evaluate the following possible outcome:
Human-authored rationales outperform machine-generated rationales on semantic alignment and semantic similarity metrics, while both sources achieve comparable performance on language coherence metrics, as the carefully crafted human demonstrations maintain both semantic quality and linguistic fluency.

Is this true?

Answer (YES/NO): NO